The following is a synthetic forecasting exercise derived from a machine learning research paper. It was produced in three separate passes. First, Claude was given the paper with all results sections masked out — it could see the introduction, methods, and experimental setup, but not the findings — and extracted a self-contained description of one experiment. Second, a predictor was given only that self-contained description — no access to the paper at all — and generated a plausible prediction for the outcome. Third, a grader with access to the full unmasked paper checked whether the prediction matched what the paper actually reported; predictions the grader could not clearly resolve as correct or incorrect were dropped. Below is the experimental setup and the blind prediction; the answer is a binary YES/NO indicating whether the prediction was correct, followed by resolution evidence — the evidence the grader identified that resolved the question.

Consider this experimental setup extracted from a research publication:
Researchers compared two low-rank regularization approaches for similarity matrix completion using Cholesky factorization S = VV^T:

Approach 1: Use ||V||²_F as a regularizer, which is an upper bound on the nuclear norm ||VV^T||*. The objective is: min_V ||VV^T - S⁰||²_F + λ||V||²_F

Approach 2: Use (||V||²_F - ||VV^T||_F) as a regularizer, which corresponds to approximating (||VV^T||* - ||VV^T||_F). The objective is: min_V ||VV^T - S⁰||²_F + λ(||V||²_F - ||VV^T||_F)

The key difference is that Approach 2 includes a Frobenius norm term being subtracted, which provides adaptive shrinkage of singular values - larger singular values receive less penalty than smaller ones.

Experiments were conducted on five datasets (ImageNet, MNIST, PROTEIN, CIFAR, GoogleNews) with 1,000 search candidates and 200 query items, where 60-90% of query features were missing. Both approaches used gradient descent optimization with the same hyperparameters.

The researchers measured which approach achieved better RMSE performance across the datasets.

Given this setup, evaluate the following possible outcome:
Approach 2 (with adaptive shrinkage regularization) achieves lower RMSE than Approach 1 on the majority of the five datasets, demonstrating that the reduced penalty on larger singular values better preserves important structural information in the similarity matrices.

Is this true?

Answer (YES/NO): YES